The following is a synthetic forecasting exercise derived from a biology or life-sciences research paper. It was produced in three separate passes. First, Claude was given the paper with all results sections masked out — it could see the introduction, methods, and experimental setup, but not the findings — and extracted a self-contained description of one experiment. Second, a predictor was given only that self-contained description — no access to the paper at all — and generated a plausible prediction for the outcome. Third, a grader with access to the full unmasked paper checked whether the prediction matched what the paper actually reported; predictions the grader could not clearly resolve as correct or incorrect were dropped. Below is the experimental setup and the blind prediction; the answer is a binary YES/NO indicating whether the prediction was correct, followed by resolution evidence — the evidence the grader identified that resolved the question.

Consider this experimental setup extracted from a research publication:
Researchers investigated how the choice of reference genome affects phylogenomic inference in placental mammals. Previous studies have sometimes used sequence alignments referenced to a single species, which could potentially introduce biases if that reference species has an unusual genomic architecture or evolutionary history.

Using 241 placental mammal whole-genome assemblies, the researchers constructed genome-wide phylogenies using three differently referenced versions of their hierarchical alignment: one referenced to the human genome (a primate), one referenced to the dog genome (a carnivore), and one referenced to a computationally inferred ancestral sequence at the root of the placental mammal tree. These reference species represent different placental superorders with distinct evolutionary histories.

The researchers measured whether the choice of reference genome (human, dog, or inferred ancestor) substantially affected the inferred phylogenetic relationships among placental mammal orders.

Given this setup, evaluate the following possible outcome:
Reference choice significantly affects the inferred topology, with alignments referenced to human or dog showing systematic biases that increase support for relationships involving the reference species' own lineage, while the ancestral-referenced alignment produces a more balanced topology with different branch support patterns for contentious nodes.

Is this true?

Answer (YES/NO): NO